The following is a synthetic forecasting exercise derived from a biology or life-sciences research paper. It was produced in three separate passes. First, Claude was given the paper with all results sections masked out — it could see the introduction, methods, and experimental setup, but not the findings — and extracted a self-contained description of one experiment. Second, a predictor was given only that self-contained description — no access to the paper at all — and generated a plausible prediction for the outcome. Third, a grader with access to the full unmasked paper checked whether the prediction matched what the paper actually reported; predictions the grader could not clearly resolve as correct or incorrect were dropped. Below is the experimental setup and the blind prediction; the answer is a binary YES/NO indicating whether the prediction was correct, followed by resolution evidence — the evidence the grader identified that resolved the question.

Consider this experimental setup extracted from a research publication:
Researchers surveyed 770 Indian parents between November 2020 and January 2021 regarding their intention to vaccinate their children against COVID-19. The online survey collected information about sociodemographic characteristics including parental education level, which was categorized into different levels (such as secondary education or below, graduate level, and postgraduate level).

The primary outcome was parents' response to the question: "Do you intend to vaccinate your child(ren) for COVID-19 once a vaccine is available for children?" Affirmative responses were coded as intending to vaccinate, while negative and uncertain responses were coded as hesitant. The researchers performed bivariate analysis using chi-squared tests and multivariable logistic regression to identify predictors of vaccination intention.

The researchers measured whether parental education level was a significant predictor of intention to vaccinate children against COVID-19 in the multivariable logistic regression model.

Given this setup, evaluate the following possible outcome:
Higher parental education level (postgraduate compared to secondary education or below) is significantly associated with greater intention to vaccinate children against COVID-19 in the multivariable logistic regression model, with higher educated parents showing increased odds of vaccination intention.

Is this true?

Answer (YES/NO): NO